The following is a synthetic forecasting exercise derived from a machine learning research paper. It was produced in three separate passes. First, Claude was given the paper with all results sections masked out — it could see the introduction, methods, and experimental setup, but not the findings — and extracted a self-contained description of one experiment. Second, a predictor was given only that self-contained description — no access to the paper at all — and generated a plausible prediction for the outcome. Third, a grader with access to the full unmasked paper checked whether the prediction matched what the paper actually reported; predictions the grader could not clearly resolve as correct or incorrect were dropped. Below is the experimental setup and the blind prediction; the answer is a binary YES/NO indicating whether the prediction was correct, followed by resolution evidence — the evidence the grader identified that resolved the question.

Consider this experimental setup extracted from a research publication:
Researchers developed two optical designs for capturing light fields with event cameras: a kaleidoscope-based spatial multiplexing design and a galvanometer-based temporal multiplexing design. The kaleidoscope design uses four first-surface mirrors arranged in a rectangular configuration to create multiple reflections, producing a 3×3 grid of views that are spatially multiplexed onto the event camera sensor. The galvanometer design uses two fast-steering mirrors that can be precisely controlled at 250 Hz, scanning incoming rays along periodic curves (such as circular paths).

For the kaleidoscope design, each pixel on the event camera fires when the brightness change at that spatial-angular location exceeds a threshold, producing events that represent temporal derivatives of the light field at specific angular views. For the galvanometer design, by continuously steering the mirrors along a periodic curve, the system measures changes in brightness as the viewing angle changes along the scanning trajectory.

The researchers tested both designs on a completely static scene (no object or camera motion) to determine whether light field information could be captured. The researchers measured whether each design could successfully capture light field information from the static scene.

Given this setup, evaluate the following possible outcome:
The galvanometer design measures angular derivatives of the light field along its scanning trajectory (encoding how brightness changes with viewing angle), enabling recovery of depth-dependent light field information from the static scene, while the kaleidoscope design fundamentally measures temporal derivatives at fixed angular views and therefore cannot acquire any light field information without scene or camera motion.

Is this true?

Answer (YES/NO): YES